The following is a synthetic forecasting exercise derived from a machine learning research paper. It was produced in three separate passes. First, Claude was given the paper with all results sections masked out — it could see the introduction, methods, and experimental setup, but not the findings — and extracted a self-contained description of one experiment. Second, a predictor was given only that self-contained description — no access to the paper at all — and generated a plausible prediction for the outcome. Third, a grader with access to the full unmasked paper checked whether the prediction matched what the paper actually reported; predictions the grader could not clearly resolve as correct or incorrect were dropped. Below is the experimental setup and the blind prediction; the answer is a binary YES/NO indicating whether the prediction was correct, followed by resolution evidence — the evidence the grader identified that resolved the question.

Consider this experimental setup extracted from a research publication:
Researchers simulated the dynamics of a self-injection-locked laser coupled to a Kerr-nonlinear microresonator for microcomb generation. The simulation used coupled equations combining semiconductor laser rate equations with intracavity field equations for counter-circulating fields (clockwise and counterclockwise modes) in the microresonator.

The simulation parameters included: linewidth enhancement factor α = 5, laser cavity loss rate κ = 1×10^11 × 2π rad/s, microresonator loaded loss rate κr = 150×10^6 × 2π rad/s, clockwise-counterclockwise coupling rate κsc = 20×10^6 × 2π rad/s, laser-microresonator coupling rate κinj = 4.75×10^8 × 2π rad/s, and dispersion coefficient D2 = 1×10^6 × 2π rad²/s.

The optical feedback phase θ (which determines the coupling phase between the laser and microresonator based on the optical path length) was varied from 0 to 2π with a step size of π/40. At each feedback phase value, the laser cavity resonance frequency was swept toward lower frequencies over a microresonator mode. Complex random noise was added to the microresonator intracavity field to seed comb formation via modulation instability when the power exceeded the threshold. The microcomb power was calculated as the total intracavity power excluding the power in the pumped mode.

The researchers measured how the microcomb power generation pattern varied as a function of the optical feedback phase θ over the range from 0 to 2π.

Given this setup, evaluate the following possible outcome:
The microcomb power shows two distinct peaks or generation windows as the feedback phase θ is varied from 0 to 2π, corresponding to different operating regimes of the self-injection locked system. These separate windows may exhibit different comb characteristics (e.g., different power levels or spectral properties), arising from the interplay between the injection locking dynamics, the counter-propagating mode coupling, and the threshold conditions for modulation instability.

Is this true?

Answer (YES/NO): NO